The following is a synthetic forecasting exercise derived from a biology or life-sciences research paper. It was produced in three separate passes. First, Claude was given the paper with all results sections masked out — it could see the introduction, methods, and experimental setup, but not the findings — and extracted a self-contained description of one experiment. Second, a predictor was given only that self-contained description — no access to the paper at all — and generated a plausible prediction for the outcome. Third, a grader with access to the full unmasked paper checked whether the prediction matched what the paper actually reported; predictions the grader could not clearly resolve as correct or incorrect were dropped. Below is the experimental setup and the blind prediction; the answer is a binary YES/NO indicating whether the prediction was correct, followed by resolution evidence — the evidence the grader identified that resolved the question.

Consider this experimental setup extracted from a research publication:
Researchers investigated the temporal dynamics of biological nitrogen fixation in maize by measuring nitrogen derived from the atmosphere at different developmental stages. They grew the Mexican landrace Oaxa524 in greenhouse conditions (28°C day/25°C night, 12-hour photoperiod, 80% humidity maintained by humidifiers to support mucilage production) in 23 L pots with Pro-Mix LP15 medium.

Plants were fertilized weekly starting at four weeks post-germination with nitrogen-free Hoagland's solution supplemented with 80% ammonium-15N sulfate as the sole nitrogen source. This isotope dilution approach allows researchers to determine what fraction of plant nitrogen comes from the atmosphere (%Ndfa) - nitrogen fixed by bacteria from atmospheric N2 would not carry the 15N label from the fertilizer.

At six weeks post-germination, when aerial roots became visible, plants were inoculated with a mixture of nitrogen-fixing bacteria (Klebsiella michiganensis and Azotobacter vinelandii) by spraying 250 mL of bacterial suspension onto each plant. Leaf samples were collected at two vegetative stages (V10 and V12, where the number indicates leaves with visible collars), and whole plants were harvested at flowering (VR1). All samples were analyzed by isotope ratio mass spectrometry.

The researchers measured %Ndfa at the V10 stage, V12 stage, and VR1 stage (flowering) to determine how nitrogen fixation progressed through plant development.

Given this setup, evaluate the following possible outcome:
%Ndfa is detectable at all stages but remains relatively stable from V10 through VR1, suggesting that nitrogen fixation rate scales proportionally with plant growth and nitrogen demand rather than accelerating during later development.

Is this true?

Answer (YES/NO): NO